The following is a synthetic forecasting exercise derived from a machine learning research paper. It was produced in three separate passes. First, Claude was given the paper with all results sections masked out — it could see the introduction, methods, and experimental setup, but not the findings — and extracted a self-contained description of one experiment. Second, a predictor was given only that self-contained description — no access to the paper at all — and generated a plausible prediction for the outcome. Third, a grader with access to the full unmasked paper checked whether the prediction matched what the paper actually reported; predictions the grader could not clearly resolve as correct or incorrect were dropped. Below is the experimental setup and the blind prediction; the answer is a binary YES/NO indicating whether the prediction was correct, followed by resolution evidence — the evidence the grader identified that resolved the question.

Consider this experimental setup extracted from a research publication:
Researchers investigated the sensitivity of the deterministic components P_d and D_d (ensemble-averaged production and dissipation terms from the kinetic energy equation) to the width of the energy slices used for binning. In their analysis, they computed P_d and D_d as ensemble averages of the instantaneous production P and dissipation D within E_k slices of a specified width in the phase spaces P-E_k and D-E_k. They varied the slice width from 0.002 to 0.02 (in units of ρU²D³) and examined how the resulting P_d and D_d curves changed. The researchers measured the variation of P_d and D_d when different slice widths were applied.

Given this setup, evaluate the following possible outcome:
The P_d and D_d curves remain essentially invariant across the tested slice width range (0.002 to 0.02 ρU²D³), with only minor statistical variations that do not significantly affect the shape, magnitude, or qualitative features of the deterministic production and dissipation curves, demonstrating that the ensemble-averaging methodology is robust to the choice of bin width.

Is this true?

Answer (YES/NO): YES